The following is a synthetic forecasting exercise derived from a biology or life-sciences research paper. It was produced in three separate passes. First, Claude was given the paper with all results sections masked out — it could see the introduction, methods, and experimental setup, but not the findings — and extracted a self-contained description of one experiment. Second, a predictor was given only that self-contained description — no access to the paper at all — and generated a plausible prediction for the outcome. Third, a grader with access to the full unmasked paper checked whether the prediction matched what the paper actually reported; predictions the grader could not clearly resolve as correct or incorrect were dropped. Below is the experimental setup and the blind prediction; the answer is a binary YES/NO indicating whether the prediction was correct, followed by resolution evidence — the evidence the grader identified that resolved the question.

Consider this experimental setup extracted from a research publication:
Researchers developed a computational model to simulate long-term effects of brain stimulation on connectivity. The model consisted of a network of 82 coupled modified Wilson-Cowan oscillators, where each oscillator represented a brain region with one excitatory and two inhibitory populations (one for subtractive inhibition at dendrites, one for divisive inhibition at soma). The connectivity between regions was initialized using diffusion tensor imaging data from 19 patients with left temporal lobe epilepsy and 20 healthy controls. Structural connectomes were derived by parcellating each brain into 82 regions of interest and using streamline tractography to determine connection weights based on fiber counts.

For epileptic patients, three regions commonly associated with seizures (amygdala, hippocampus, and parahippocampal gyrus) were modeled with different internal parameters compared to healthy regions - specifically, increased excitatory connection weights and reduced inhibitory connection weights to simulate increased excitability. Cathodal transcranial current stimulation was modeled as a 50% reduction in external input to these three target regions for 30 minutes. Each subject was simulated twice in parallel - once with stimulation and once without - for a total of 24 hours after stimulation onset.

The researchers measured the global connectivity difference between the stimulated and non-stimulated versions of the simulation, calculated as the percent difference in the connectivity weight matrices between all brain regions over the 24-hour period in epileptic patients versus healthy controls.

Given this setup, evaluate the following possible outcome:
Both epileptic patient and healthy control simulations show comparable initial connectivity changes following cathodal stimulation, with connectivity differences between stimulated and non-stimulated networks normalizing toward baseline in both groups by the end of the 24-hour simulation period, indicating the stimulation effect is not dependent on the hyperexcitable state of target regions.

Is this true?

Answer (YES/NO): NO